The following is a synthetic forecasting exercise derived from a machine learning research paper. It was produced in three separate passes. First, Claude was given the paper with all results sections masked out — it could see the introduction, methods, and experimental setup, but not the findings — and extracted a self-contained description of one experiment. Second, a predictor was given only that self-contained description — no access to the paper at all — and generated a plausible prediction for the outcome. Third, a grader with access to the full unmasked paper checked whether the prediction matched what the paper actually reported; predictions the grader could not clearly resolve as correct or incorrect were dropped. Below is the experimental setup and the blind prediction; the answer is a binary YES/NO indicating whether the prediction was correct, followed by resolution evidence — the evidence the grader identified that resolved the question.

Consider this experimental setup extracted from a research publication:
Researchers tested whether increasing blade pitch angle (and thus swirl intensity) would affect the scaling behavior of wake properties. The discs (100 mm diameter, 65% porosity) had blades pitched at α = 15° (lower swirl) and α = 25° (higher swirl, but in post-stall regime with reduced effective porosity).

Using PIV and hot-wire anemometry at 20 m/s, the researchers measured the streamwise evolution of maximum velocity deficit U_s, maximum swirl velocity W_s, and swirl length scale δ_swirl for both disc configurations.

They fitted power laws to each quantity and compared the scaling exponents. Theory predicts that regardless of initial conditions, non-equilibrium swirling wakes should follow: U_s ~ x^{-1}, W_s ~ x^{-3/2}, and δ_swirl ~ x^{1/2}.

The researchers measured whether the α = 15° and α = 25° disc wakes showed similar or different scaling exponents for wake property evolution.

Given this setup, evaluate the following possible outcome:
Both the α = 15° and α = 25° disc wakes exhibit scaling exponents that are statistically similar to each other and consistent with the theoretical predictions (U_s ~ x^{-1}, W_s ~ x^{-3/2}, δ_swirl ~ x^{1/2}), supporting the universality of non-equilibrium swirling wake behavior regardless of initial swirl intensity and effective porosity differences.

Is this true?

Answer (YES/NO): YES